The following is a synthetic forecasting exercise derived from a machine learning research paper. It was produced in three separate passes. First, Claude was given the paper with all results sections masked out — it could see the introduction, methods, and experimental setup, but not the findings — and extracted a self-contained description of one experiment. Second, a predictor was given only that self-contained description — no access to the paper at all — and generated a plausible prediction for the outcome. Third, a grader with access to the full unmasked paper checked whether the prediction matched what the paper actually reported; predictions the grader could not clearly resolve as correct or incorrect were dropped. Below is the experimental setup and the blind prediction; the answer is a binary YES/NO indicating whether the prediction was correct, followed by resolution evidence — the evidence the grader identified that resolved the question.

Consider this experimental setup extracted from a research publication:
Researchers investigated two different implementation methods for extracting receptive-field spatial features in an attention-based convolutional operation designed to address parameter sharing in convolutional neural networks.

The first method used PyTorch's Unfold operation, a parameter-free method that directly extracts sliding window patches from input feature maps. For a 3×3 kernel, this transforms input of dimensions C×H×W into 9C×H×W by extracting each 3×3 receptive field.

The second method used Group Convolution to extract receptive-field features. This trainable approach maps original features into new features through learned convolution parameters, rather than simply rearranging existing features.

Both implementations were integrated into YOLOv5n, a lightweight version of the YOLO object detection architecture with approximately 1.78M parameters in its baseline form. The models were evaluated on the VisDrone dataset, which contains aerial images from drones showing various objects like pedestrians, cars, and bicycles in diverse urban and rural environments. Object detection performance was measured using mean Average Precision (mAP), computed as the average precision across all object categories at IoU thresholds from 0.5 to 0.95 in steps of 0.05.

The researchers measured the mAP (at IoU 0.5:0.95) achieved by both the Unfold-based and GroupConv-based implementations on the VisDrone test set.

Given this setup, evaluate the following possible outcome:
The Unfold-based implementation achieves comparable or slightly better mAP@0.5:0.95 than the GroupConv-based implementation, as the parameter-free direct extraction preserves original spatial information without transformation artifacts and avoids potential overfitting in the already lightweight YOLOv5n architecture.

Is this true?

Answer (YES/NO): NO